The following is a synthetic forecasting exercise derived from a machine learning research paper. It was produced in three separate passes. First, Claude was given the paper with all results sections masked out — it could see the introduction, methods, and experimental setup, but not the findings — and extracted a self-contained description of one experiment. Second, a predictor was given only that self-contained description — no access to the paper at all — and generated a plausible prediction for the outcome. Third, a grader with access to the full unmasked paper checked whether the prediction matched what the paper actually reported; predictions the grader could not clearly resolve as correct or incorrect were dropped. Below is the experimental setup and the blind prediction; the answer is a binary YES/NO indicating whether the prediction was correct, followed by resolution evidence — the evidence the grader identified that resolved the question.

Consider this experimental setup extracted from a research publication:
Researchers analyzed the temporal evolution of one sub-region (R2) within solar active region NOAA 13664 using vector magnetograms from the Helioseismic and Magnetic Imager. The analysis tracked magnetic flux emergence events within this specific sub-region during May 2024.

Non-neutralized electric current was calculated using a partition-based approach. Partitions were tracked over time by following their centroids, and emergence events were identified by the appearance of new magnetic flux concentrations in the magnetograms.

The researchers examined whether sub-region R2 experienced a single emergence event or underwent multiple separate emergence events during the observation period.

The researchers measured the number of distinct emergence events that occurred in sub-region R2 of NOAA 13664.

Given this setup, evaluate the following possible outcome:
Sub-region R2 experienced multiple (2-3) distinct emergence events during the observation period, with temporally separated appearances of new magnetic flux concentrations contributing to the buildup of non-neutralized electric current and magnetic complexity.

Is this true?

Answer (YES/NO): YES